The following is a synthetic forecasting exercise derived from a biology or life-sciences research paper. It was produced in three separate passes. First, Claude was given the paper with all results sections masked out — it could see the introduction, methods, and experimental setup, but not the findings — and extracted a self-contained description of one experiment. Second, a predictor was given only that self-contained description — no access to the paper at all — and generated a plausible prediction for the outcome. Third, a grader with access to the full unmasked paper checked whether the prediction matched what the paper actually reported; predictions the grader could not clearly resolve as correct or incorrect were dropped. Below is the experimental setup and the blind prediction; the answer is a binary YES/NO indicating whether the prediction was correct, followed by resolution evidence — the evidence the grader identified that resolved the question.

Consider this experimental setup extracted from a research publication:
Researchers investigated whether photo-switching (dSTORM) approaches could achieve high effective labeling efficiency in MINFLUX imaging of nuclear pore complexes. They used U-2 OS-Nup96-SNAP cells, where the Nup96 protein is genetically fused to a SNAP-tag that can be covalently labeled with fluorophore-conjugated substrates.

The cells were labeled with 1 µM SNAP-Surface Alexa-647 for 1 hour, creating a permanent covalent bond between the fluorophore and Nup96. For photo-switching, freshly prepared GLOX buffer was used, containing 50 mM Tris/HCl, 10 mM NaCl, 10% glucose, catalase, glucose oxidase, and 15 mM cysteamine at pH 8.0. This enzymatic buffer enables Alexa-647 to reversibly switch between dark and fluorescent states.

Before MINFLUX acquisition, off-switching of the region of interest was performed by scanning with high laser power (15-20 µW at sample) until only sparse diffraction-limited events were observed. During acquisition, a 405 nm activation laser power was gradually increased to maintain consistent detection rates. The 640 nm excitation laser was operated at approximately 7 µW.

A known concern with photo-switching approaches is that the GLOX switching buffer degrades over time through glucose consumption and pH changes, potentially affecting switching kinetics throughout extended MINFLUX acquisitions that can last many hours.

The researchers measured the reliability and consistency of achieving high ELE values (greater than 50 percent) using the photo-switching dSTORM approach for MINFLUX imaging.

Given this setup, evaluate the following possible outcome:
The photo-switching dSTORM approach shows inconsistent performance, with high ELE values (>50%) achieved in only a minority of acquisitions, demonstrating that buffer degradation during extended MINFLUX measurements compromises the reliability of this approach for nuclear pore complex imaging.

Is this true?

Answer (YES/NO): NO